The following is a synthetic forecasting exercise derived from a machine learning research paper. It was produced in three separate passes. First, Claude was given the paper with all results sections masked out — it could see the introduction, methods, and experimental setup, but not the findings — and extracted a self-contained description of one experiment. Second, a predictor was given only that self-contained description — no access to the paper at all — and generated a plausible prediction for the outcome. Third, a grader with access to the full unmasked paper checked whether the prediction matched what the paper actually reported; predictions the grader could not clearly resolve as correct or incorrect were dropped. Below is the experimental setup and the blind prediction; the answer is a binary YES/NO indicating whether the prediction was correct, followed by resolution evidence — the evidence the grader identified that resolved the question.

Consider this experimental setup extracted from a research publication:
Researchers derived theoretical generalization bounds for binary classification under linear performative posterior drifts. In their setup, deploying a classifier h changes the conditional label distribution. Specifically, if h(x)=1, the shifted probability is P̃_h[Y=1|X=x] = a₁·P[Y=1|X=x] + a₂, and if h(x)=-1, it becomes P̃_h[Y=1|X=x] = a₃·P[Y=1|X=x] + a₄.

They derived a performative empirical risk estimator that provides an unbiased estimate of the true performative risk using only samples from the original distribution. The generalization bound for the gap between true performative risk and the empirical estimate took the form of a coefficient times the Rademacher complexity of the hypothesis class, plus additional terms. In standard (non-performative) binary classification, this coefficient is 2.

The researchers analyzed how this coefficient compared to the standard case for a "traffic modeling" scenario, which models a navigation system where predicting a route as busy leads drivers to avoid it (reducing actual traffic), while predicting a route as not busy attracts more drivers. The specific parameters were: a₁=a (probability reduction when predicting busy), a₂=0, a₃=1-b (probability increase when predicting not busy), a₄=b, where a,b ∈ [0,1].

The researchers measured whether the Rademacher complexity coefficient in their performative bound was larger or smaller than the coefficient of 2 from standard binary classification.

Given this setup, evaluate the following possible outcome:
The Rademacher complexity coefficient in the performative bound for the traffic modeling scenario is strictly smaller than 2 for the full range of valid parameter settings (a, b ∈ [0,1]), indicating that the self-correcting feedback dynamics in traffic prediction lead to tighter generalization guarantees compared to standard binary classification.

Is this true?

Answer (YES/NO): YES